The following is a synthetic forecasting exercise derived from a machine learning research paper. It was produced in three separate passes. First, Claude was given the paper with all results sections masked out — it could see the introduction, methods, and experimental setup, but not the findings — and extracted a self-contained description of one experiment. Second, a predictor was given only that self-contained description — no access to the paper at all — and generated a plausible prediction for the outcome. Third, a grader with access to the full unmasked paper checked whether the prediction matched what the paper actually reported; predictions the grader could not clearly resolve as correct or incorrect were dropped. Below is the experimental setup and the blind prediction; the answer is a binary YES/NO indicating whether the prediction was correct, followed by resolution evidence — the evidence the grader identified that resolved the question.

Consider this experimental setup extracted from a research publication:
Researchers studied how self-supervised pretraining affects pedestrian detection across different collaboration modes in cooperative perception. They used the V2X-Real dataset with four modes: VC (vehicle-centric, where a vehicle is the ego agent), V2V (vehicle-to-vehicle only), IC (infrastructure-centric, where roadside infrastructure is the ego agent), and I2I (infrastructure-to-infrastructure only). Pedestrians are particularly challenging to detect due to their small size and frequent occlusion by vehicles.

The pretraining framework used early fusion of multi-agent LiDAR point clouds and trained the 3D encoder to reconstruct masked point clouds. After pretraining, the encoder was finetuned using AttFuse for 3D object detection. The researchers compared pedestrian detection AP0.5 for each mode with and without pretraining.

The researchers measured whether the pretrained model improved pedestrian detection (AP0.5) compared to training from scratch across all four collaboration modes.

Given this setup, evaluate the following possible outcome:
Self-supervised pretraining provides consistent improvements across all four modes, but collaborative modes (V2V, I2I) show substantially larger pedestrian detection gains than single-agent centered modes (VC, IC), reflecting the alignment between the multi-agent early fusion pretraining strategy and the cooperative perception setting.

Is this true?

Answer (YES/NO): NO